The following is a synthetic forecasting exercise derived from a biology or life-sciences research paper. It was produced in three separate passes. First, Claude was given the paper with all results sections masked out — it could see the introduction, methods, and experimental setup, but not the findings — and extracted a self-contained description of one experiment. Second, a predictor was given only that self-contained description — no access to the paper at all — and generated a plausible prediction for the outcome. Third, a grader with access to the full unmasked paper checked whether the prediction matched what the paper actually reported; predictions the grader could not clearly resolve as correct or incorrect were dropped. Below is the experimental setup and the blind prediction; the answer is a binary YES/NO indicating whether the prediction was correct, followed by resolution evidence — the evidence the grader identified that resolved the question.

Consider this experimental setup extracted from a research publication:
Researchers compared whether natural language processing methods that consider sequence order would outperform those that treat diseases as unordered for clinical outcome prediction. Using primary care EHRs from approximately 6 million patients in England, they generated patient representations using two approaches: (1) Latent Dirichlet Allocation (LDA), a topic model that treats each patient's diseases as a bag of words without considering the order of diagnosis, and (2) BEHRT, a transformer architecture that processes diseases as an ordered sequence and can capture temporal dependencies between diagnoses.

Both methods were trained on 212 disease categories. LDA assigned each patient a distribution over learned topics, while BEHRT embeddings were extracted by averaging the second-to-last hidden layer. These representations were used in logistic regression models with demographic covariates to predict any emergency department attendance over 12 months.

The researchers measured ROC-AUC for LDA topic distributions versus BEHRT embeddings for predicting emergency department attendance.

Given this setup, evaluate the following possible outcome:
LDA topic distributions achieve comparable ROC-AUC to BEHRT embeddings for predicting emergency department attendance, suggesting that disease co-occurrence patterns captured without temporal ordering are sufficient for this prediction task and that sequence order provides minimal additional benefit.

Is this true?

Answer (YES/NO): NO